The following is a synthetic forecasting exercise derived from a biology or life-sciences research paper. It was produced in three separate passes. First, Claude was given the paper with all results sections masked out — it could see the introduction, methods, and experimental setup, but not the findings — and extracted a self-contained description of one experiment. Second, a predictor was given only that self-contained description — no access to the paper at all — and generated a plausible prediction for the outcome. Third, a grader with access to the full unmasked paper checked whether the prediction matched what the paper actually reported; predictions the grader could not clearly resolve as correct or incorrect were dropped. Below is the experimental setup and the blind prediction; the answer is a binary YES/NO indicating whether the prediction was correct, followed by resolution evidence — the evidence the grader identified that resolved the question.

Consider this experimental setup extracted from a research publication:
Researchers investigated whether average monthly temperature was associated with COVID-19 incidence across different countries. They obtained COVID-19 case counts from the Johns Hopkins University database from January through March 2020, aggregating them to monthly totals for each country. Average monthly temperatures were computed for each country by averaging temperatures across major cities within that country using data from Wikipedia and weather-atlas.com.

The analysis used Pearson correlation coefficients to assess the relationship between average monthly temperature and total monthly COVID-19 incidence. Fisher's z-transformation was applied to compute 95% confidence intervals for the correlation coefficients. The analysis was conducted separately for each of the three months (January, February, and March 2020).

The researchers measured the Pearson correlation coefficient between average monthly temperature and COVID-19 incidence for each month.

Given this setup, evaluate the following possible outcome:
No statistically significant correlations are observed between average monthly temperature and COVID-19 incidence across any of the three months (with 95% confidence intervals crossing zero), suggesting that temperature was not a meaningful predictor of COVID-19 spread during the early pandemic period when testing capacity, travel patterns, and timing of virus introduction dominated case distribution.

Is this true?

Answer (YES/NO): NO